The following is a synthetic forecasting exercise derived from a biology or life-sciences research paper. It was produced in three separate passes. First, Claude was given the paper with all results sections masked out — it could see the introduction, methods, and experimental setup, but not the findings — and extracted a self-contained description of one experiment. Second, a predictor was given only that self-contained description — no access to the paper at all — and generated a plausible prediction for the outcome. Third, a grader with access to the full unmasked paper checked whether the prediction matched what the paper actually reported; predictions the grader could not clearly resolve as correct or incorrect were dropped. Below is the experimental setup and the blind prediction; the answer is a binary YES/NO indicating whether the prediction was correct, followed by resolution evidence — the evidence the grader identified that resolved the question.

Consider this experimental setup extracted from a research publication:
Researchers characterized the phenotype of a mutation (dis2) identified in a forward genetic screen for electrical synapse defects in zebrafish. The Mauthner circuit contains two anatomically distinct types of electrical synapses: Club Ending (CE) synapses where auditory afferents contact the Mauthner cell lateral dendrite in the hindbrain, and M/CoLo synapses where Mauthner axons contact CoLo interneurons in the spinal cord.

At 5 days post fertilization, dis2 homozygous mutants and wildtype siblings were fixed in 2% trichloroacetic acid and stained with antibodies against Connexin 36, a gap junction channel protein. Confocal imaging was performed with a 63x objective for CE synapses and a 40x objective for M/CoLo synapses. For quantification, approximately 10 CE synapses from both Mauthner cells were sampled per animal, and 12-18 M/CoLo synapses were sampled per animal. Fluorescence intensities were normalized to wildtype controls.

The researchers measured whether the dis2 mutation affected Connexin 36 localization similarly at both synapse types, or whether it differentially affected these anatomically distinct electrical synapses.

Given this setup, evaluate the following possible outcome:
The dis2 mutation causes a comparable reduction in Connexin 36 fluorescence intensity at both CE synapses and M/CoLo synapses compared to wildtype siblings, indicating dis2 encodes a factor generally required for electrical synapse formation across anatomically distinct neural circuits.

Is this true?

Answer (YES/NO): YES